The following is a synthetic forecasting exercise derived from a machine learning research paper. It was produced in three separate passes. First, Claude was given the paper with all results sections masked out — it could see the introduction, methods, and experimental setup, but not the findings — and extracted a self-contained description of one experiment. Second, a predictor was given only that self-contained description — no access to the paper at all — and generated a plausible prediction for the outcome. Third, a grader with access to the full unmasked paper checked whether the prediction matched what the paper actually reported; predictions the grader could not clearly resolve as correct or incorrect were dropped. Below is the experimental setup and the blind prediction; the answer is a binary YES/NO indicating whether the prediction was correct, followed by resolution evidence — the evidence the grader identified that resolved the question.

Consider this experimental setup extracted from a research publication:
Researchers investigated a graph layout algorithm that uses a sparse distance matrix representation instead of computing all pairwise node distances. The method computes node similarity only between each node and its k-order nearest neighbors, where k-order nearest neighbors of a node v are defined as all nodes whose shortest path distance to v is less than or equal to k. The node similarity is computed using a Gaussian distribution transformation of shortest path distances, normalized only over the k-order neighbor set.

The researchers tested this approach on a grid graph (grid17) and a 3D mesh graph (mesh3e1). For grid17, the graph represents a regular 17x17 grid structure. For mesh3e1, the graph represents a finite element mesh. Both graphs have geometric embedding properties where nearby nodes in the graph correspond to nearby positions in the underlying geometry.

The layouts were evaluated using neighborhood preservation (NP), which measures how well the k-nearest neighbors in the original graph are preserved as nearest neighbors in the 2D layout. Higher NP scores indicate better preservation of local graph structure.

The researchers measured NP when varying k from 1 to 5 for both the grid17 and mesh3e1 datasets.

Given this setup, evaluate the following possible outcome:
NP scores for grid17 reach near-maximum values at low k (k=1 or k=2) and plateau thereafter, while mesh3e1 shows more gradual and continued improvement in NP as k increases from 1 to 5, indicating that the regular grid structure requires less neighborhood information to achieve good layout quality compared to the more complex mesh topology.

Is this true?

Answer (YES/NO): NO